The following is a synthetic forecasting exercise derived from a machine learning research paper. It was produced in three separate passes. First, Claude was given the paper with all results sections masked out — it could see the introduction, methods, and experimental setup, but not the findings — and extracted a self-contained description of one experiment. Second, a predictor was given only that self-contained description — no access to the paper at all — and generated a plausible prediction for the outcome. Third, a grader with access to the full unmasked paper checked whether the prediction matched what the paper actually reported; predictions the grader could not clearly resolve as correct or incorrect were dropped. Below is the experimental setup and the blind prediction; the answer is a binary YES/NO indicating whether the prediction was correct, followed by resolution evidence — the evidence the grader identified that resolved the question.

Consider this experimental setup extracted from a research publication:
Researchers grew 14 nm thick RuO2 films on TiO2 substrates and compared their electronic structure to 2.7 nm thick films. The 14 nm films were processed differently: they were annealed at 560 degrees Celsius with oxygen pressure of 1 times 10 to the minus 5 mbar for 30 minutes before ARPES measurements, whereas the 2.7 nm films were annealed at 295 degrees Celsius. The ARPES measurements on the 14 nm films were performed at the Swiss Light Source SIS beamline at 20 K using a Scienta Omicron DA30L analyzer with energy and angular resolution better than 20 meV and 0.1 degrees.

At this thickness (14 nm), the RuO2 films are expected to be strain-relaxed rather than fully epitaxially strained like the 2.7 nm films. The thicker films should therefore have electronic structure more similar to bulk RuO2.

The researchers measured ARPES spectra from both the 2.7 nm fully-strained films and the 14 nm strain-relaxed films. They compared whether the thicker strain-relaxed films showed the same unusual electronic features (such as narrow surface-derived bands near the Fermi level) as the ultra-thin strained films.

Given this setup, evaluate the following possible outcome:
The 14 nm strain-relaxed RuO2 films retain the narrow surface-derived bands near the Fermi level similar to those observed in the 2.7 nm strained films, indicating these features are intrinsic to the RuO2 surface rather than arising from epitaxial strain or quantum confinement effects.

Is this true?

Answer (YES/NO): NO